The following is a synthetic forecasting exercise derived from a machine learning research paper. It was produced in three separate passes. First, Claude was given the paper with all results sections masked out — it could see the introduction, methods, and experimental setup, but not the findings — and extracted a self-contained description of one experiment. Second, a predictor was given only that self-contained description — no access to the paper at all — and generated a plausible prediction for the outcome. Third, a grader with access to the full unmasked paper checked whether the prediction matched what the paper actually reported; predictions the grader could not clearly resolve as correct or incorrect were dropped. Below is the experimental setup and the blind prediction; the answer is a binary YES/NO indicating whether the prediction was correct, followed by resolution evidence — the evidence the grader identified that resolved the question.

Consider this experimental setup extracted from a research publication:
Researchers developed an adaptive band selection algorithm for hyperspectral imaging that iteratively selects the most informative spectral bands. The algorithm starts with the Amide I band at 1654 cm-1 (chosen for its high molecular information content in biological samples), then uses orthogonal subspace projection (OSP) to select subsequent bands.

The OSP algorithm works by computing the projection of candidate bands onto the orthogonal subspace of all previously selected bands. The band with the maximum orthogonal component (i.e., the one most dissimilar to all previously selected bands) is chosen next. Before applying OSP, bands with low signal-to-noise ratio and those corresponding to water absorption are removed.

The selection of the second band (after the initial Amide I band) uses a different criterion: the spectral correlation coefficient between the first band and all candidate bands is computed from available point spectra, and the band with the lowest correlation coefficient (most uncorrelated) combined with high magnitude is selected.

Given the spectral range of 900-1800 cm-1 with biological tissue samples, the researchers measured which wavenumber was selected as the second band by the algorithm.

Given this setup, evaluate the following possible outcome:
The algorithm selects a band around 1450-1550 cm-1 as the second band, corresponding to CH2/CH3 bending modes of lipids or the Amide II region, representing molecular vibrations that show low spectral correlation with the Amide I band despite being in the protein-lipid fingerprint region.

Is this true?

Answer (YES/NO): NO